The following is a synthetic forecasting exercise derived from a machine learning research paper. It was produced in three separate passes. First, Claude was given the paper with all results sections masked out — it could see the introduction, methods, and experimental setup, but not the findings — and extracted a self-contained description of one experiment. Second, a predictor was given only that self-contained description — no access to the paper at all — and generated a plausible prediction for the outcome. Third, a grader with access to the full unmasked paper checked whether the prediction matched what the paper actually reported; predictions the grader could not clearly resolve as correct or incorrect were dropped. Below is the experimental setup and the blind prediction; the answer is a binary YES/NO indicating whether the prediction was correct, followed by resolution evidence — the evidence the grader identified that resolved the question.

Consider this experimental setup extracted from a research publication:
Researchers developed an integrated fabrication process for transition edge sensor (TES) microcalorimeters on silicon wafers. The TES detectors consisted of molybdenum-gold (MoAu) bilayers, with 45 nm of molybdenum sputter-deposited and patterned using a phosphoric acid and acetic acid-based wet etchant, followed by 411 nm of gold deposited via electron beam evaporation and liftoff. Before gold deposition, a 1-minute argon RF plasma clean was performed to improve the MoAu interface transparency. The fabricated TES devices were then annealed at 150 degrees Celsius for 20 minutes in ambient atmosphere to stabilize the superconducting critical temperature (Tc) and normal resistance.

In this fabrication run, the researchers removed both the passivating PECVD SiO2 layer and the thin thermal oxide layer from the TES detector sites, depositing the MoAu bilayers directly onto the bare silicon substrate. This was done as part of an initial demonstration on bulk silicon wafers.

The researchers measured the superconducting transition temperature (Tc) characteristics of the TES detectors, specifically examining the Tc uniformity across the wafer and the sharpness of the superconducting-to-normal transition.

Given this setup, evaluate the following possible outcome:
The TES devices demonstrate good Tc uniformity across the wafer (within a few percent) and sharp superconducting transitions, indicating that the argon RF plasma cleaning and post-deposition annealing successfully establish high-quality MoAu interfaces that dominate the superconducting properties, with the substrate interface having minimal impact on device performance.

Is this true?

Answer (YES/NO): NO